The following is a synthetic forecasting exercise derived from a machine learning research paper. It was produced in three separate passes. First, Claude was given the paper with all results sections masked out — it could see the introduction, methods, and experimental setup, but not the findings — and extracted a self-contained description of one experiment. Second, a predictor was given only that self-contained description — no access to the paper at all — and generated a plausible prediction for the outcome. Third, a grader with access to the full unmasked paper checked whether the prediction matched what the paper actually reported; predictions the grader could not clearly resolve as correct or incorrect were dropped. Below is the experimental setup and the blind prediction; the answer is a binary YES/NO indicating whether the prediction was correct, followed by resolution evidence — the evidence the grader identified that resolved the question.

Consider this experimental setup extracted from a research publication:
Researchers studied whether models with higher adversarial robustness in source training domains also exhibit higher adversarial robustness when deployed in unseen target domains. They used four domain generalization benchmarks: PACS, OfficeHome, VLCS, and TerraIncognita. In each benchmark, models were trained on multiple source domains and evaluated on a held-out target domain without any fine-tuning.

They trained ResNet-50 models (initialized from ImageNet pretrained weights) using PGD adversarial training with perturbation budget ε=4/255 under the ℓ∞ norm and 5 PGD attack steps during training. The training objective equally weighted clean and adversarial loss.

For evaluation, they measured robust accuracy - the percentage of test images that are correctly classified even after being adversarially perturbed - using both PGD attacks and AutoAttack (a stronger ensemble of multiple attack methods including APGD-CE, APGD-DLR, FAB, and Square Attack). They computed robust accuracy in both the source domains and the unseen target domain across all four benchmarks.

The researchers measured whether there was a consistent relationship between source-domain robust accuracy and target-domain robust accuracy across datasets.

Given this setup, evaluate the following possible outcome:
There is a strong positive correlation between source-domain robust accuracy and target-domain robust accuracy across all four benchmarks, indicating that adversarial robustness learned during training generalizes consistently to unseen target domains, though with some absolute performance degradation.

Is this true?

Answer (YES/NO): YES